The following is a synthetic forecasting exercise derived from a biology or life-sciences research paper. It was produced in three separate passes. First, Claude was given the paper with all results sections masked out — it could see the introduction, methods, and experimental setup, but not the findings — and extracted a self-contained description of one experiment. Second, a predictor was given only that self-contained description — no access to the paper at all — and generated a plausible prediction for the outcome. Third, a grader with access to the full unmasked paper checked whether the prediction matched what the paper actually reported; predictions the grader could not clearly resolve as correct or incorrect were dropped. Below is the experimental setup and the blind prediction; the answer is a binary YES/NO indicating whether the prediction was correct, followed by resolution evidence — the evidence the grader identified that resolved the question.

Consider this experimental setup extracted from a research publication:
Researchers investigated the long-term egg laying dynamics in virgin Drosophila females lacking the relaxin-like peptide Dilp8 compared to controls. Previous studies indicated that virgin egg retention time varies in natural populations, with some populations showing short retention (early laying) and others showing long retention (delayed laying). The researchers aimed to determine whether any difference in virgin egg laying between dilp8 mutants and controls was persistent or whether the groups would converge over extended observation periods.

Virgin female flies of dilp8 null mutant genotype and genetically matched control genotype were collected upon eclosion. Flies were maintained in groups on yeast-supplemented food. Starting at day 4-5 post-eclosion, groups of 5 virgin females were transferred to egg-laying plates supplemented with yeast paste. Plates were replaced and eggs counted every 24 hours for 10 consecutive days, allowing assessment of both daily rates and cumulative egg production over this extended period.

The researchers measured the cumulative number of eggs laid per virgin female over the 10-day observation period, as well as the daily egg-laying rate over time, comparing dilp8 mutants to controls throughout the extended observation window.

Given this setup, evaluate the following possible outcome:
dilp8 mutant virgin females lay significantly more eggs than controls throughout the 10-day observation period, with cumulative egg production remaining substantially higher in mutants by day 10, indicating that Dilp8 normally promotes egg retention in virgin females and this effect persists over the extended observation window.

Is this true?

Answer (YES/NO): NO